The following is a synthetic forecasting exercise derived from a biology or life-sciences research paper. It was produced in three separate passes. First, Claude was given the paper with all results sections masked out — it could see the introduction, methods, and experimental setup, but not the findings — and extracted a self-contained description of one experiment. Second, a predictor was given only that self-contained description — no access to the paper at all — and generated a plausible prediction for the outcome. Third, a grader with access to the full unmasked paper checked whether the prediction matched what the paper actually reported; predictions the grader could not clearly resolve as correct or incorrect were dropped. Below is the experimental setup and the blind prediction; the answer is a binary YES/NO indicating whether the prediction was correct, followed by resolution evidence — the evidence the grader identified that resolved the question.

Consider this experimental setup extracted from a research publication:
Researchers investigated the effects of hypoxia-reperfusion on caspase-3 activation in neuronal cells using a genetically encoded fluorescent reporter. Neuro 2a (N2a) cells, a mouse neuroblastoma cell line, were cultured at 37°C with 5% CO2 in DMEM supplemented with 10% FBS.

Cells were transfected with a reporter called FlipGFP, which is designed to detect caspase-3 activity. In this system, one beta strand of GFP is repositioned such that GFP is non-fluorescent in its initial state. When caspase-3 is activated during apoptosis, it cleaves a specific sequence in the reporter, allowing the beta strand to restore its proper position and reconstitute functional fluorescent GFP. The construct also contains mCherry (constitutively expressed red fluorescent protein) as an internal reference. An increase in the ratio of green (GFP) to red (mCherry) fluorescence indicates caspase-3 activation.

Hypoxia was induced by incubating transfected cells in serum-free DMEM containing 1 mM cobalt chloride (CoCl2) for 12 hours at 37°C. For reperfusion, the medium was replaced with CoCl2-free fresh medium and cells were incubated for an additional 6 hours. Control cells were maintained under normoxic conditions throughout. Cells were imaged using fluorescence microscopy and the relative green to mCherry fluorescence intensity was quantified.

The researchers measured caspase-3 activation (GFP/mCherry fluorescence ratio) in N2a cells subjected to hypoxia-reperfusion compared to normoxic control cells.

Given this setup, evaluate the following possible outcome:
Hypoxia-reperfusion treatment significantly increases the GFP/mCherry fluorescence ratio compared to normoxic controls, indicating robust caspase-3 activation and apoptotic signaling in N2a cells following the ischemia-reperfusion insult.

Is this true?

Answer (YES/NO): YES